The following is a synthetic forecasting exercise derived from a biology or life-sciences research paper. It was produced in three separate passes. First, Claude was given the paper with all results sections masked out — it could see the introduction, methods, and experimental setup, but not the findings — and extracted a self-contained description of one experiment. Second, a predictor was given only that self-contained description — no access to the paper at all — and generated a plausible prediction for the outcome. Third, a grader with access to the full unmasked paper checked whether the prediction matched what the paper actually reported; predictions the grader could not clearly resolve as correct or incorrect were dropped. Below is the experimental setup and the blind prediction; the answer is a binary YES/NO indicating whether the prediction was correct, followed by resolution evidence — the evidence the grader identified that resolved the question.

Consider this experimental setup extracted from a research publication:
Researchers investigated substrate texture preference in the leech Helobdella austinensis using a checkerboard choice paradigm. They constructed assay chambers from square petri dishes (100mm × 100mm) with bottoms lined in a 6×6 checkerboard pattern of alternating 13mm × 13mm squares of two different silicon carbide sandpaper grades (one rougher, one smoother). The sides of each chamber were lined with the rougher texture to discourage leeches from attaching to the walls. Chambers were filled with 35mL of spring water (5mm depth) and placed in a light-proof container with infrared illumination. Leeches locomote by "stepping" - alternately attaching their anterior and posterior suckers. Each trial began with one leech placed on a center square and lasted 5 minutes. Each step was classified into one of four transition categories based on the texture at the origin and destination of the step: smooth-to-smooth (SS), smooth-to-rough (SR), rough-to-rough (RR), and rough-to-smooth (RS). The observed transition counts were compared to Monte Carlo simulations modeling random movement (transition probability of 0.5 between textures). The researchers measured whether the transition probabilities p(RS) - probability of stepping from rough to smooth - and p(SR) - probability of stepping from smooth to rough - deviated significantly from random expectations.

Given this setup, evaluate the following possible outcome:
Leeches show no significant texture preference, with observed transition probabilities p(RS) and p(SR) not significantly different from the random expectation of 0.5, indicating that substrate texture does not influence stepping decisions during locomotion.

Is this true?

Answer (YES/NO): NO